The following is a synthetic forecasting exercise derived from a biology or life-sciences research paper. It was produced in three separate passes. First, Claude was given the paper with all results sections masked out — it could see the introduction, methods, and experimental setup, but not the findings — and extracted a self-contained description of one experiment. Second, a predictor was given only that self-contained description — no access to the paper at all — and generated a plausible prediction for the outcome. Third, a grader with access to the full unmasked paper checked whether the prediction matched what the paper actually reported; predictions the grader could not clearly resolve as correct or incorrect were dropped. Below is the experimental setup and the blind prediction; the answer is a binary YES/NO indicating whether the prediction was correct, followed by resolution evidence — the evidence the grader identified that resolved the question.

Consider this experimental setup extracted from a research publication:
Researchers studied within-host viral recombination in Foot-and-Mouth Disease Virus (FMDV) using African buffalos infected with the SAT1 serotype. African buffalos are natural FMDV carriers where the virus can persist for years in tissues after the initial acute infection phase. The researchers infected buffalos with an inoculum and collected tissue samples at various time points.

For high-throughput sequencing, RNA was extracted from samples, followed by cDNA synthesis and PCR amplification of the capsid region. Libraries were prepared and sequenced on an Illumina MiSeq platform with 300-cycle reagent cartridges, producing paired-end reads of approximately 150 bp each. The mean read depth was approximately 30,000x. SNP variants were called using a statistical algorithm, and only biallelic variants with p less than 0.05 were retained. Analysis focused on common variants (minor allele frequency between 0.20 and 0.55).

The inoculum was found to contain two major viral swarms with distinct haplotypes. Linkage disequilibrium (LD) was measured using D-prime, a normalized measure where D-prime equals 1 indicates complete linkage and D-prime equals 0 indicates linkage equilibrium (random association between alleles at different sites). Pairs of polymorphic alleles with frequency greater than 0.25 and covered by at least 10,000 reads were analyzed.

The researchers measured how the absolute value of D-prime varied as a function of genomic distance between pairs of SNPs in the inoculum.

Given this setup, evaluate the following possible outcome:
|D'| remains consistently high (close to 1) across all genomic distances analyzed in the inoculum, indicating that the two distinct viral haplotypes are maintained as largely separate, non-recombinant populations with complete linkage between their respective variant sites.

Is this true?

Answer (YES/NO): NO